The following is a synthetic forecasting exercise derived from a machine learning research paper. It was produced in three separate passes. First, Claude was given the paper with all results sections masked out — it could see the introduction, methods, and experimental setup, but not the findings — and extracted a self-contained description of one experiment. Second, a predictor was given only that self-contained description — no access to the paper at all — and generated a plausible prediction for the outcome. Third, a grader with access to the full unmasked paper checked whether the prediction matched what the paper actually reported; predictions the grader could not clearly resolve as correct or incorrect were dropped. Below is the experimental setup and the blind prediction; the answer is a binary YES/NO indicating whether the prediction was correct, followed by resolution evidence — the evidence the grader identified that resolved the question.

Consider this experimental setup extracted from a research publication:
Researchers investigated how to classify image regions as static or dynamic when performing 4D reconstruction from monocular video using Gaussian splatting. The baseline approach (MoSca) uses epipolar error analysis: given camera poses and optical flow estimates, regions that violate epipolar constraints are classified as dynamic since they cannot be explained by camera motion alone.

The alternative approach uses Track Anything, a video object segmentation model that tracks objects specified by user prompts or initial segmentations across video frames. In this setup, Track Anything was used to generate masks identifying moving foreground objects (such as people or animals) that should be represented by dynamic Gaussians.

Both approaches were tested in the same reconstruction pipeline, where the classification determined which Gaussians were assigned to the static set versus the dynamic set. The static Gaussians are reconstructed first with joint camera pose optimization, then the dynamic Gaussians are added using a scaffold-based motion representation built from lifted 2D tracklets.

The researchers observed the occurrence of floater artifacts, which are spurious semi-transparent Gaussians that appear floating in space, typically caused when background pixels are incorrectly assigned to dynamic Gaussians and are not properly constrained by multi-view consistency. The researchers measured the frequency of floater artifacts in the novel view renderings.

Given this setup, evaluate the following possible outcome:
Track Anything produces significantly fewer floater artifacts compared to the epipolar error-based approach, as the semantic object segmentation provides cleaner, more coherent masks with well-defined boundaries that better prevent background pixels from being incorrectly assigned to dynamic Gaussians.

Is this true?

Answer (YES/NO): YES